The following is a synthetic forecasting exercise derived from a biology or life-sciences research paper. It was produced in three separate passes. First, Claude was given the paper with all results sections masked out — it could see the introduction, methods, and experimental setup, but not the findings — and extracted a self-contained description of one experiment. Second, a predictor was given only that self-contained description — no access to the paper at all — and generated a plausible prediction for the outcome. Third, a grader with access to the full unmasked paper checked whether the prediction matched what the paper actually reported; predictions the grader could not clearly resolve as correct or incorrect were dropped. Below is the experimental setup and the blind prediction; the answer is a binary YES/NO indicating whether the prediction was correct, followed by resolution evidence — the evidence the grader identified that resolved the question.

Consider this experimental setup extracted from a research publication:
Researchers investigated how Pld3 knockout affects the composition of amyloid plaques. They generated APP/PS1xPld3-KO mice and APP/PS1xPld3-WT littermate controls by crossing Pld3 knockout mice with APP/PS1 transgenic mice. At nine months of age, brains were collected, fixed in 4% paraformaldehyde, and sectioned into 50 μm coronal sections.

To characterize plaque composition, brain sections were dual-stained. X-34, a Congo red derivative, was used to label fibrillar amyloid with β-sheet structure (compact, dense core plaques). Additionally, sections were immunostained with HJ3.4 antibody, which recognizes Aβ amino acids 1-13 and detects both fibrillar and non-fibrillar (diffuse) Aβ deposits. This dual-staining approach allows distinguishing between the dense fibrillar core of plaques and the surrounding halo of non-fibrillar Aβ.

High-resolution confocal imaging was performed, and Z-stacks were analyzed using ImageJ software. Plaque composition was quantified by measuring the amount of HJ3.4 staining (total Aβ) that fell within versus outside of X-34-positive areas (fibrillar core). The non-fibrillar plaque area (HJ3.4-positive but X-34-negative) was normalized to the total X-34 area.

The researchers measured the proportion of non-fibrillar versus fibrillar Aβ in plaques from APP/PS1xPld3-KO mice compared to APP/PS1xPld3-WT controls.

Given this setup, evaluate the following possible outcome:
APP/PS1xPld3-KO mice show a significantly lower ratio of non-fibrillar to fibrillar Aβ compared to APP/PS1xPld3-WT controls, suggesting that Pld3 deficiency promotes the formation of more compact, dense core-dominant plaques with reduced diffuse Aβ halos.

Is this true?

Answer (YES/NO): NO